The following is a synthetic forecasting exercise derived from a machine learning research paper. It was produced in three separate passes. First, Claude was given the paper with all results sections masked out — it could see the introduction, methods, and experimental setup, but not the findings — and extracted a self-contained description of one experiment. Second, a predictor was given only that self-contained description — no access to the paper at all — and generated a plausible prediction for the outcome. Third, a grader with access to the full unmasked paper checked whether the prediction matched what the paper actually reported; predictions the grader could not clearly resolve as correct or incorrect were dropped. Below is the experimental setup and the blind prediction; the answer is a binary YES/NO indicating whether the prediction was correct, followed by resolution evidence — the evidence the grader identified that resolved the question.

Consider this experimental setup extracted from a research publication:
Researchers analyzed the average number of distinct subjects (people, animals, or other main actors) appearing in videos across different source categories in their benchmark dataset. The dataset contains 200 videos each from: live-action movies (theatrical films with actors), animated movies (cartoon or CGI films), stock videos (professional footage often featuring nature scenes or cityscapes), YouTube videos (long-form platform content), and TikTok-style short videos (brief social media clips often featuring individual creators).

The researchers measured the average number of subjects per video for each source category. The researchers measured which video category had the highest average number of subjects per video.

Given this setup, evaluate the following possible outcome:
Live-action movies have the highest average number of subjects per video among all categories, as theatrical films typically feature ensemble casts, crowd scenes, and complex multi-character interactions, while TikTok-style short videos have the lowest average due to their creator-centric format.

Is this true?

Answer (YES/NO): NO